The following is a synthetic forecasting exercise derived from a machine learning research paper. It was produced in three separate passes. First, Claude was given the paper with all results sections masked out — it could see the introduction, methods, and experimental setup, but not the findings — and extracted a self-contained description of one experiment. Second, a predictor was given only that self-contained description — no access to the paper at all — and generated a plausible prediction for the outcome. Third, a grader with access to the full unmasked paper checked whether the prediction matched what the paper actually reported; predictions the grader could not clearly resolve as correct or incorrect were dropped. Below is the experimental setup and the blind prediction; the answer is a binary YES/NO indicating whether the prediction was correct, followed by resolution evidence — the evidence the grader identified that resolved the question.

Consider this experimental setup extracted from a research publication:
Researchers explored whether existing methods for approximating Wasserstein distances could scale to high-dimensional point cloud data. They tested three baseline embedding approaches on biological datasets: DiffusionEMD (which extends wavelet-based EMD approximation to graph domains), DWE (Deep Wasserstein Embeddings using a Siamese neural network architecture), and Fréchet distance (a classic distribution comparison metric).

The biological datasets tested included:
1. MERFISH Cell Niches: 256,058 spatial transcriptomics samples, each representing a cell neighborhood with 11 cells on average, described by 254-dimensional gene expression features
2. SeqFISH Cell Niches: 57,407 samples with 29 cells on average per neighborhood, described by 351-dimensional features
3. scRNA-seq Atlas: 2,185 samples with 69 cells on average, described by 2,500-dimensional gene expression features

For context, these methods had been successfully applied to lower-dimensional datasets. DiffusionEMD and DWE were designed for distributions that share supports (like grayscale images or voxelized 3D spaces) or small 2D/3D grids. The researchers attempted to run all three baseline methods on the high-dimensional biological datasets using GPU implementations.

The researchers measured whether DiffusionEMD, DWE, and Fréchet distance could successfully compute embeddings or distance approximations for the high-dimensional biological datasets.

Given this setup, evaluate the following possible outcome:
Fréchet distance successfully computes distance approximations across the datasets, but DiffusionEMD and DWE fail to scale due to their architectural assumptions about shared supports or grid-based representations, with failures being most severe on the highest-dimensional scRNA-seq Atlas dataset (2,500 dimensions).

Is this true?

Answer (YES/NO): NO